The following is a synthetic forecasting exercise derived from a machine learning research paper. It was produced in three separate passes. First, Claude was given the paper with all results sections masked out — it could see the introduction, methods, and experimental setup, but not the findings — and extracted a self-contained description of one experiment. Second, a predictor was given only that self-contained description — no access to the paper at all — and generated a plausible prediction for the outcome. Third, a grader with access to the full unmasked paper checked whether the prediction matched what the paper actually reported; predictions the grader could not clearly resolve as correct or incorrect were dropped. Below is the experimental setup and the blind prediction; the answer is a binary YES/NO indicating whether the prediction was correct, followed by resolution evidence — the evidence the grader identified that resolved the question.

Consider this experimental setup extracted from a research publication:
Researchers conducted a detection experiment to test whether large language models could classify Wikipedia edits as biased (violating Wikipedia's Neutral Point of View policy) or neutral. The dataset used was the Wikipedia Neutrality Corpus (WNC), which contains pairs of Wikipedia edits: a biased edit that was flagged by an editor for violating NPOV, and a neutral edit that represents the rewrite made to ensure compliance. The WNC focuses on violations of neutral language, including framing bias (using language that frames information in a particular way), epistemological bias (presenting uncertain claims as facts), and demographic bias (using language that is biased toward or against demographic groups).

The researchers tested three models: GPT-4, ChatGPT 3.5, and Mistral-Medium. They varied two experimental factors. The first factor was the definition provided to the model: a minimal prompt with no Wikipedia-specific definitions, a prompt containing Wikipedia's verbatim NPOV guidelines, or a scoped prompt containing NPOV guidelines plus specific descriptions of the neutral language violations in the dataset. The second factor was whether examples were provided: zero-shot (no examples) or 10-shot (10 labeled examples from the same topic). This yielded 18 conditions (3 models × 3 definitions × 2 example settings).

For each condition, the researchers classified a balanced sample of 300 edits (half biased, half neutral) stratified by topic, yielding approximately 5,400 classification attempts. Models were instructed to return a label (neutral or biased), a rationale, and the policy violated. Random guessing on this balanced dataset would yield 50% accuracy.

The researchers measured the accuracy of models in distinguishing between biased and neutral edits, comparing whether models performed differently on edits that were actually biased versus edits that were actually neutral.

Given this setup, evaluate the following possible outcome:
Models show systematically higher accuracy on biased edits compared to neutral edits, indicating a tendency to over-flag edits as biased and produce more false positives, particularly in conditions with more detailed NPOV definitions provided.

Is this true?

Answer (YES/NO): NO